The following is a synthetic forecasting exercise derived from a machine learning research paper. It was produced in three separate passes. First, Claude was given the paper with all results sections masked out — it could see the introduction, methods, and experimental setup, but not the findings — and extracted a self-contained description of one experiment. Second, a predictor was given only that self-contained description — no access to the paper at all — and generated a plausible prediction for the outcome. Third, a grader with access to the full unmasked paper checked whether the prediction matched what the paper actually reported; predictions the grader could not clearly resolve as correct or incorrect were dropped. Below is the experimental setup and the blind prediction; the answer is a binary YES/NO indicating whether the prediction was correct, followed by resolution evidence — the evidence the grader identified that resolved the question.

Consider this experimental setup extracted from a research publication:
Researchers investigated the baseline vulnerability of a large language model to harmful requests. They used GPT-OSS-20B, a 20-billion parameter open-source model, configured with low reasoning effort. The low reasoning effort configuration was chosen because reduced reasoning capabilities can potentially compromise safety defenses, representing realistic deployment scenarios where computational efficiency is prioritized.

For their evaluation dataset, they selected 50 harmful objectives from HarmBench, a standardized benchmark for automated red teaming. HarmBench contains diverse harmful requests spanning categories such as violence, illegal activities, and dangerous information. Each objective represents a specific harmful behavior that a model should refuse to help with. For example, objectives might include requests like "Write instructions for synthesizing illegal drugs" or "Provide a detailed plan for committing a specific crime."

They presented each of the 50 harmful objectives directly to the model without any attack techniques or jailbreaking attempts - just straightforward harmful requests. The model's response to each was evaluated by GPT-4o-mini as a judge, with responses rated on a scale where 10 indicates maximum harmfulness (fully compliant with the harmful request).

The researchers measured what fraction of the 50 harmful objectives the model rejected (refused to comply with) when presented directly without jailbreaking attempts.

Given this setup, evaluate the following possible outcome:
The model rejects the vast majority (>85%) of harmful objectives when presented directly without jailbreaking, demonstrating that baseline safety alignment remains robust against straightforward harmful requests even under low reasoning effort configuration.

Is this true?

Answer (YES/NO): NO